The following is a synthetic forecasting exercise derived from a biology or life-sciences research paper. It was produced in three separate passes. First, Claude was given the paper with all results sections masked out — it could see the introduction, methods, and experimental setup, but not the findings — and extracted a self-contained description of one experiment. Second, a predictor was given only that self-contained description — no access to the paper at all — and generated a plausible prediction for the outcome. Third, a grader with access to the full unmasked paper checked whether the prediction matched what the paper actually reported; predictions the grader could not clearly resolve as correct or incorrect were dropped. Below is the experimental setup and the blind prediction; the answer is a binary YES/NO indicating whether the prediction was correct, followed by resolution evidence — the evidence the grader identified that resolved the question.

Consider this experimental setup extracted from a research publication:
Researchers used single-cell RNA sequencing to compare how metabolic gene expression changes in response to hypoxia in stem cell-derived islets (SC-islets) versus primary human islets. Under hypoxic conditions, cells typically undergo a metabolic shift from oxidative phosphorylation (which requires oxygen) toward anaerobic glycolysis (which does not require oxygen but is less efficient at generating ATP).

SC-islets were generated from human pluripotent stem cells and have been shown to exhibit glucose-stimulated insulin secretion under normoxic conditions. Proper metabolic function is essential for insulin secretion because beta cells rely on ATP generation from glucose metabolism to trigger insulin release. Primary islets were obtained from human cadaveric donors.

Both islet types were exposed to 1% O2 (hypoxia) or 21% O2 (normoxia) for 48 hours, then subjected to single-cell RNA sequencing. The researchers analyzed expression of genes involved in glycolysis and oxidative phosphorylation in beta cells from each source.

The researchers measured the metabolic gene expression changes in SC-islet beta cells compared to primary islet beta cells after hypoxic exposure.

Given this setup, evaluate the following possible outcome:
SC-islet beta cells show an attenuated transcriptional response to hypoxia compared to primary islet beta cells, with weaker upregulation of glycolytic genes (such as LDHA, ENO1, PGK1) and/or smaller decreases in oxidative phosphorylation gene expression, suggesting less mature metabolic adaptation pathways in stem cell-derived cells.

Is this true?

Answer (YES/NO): NO